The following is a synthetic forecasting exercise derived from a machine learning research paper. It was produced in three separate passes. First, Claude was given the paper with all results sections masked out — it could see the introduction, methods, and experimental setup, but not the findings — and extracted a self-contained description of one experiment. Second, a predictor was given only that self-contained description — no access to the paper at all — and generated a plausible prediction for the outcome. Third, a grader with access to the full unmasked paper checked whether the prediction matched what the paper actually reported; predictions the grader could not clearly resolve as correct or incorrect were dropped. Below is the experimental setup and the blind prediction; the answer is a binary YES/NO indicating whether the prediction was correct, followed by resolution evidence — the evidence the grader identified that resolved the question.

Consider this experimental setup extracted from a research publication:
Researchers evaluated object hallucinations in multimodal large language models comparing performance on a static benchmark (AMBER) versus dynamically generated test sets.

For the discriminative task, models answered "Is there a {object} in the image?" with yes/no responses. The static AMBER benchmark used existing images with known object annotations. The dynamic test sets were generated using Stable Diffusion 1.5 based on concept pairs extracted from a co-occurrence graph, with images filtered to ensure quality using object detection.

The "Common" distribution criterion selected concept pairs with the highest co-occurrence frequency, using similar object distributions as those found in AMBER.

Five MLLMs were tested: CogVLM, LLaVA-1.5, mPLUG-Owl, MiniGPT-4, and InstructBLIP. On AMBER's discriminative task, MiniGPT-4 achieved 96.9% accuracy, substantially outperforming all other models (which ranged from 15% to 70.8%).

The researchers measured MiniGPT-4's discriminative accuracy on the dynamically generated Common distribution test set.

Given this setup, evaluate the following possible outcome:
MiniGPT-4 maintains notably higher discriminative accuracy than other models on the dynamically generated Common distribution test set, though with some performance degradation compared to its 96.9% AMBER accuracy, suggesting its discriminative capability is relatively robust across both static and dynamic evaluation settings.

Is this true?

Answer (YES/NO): NO